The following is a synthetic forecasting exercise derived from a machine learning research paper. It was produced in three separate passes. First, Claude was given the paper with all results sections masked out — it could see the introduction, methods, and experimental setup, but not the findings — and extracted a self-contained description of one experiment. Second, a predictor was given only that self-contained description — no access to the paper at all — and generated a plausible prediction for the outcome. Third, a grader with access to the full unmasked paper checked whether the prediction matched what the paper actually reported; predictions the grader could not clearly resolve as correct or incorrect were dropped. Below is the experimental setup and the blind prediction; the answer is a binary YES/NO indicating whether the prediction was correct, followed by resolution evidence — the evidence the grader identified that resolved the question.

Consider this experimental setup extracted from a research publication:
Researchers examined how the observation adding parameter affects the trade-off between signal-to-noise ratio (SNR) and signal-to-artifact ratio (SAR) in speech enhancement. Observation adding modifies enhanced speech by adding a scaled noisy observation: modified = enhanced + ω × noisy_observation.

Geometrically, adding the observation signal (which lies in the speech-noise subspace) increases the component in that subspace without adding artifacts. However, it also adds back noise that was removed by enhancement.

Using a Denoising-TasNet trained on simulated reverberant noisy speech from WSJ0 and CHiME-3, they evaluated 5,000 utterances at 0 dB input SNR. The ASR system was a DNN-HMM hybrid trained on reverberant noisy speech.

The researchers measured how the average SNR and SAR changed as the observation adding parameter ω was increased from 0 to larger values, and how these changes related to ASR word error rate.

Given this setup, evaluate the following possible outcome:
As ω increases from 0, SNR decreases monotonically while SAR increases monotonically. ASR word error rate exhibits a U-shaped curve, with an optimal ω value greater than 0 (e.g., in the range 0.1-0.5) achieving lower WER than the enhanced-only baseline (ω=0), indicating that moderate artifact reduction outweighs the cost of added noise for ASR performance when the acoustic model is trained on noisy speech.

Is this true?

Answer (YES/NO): YES